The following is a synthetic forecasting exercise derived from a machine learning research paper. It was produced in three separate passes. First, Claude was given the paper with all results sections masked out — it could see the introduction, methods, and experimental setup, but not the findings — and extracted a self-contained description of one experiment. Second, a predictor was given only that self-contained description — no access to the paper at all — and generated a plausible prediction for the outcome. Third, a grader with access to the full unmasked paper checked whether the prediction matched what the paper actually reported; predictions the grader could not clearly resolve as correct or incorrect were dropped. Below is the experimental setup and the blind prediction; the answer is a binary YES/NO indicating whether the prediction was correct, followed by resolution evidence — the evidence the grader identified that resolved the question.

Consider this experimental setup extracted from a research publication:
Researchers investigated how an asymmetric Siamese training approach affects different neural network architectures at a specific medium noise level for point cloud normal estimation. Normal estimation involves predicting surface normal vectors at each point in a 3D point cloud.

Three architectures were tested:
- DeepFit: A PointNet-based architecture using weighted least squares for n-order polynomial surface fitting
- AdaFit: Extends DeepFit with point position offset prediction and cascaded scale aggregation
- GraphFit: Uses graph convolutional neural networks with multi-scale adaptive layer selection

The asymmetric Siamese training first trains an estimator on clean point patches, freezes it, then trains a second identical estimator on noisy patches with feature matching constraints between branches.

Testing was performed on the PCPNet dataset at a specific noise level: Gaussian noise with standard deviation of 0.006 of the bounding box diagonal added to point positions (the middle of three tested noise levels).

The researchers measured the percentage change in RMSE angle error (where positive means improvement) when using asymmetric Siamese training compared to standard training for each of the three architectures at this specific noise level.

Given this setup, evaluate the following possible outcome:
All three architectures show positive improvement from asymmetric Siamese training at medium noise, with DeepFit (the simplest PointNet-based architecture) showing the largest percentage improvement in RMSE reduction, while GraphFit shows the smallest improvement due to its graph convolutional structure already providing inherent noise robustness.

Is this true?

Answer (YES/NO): NO